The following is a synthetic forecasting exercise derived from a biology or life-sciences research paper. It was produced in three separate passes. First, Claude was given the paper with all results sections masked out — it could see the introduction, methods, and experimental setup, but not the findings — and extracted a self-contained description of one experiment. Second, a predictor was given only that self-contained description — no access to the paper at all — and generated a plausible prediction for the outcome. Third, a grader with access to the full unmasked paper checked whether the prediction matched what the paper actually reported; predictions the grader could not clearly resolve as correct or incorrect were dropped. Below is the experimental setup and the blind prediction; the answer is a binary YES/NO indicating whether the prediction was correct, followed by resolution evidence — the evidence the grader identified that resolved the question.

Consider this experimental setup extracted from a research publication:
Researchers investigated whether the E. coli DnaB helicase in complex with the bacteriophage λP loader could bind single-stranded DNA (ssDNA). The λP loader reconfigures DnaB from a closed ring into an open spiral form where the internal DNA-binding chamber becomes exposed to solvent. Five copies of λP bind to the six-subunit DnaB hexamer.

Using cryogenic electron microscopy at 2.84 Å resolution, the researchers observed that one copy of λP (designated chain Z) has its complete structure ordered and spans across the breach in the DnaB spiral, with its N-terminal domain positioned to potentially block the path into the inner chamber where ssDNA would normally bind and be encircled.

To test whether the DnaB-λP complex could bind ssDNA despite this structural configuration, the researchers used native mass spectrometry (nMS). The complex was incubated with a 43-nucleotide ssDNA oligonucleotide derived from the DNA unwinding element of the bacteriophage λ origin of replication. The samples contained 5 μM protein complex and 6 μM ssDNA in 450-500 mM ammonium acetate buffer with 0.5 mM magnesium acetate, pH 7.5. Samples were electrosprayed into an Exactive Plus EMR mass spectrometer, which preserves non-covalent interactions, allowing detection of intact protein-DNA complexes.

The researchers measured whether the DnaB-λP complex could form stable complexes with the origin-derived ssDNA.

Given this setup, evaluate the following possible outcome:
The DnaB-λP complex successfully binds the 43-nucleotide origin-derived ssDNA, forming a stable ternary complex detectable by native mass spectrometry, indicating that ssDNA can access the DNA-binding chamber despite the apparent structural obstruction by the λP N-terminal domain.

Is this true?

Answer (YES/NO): NO